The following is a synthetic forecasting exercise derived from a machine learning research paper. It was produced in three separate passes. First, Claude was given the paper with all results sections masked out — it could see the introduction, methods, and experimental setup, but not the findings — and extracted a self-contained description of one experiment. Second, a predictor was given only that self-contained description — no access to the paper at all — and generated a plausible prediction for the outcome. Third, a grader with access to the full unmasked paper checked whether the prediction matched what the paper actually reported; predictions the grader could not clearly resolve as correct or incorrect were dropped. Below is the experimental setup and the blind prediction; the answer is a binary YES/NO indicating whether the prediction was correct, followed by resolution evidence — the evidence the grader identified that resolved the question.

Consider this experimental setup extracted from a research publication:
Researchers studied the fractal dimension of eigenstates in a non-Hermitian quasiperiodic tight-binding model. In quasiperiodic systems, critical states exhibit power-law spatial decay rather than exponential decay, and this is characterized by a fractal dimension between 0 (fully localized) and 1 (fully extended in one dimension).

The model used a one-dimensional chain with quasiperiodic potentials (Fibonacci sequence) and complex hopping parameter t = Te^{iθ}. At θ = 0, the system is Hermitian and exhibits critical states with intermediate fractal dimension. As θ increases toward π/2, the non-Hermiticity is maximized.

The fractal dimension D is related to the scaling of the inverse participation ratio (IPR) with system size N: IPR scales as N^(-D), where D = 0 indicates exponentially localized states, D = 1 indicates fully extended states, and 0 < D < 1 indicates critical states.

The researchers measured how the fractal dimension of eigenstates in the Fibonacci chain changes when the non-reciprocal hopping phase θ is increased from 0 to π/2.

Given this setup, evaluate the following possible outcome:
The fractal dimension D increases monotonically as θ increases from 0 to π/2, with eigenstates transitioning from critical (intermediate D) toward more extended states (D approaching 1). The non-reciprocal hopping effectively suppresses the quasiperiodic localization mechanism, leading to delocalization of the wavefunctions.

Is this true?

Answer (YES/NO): YES